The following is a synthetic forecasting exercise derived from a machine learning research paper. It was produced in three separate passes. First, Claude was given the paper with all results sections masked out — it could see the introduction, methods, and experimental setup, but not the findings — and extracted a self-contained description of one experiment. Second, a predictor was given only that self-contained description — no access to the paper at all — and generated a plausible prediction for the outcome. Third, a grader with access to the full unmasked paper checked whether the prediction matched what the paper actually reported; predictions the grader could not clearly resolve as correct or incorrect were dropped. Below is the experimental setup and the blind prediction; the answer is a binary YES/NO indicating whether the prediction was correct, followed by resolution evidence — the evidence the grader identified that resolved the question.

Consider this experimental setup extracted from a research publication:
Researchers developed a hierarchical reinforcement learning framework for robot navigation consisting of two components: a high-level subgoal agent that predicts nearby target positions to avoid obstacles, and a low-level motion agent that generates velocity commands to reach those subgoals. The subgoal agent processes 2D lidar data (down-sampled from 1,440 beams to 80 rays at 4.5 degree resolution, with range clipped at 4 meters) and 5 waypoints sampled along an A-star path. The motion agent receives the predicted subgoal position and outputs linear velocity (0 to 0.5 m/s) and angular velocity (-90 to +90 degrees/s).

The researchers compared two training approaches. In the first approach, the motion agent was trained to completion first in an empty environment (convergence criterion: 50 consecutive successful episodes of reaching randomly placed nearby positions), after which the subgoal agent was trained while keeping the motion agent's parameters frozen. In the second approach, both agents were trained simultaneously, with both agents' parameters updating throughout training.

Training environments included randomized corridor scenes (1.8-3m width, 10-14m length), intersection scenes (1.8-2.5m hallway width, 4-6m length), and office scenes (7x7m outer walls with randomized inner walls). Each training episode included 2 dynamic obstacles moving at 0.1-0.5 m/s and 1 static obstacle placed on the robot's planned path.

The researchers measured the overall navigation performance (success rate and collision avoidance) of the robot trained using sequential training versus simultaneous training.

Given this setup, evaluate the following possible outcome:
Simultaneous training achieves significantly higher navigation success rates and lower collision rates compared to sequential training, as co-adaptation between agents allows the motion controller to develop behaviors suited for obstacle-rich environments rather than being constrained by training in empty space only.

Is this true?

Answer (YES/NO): NO